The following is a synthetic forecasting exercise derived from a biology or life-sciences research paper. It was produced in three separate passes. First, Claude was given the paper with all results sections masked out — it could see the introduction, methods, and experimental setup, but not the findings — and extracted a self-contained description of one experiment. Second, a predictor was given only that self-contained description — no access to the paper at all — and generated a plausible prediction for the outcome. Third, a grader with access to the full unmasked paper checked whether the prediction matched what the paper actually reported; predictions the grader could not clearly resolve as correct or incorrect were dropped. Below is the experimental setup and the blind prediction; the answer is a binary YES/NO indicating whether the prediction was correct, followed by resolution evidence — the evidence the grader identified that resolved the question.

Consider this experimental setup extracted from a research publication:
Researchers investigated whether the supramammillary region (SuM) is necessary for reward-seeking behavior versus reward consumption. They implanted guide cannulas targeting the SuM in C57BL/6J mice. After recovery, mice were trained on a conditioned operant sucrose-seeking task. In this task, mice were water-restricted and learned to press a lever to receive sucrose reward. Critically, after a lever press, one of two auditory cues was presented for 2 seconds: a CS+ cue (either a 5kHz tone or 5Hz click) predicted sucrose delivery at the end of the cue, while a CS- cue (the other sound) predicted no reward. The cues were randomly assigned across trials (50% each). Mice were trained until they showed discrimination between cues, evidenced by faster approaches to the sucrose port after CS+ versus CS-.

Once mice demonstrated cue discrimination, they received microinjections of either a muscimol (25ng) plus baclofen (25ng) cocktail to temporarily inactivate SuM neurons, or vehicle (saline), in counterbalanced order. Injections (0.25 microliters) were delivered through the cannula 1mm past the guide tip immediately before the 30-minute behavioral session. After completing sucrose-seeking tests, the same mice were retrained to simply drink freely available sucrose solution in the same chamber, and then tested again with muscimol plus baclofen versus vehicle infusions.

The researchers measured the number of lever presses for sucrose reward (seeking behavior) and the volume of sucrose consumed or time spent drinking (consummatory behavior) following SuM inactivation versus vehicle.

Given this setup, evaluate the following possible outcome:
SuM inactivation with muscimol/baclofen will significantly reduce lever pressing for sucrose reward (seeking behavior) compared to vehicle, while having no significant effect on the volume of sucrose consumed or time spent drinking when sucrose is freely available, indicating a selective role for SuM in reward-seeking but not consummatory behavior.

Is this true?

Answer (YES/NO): NO